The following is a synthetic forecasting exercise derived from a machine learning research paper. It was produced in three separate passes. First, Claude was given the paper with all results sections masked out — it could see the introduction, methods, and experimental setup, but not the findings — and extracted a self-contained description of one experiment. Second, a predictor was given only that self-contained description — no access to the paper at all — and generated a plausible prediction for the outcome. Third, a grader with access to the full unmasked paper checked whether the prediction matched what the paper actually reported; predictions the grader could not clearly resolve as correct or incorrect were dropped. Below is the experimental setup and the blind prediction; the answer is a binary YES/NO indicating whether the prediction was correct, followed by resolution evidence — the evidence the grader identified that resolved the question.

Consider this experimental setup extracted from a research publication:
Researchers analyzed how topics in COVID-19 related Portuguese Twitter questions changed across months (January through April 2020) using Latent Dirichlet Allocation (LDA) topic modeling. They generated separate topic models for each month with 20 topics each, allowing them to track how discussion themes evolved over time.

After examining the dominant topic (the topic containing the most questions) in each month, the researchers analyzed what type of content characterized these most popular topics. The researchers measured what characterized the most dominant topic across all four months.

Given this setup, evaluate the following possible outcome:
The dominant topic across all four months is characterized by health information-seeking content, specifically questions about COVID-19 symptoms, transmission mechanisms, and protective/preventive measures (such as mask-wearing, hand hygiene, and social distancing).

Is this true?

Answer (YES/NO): NO